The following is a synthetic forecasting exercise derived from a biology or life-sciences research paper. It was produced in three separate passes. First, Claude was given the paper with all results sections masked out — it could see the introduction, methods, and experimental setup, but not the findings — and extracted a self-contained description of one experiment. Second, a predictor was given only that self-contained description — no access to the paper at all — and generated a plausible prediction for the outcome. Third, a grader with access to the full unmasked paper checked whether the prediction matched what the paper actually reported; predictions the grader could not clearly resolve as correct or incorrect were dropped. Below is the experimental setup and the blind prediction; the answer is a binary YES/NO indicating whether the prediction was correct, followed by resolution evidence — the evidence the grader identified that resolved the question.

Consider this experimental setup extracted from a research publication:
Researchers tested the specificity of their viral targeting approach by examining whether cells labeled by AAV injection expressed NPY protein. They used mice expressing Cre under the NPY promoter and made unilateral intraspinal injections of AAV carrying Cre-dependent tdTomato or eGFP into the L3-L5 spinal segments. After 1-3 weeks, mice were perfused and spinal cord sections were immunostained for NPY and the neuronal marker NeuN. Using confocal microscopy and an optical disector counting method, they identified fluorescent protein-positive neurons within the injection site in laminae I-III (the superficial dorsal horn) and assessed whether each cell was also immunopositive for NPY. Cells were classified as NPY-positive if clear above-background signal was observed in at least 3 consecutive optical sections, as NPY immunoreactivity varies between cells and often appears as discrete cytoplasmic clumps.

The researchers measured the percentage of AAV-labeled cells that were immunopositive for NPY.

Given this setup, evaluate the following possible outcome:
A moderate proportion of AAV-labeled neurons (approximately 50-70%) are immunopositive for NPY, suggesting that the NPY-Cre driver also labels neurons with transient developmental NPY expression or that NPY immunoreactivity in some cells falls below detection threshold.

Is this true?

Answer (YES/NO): NO